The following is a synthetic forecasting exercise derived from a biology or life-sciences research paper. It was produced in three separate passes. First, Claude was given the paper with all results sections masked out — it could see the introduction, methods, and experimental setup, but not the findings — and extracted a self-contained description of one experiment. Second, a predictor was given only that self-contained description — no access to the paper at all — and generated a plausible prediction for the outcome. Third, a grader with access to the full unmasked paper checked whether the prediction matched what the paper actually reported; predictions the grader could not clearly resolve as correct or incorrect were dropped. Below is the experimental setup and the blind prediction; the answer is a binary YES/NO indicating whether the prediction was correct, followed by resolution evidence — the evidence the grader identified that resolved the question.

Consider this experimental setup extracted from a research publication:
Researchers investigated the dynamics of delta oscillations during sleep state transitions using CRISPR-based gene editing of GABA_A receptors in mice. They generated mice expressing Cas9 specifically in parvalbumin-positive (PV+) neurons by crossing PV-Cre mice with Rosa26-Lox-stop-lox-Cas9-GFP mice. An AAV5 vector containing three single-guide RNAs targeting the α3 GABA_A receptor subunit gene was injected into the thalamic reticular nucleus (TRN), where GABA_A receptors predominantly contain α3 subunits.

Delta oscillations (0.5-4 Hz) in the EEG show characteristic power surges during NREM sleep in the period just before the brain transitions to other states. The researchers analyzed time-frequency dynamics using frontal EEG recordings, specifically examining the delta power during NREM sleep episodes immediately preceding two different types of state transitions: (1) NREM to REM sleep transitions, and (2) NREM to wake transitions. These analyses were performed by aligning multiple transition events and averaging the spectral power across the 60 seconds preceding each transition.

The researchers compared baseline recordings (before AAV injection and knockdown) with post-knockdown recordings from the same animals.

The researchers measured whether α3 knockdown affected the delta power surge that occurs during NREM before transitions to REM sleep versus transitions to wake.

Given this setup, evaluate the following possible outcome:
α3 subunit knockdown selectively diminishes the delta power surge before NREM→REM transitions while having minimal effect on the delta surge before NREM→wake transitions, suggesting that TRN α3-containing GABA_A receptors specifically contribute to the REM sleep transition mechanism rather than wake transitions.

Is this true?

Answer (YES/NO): NO